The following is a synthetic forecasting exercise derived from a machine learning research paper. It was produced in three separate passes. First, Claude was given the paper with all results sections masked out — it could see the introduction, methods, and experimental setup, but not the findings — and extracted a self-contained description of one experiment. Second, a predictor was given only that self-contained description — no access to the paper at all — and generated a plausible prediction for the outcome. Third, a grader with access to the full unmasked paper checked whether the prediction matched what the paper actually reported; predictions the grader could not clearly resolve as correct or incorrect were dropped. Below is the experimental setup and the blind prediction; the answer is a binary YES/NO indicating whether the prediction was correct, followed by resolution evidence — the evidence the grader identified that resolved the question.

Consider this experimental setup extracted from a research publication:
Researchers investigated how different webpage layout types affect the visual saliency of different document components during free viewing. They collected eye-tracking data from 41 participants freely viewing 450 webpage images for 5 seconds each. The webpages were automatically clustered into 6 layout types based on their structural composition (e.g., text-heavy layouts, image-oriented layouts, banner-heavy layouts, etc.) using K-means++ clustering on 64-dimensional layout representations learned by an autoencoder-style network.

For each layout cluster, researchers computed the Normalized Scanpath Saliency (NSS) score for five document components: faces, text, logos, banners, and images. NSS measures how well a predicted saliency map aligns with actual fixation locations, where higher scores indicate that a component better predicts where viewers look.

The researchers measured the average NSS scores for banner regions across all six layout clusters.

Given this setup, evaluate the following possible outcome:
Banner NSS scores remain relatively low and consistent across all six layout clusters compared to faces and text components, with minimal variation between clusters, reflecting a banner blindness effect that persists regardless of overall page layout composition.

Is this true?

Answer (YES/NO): NO